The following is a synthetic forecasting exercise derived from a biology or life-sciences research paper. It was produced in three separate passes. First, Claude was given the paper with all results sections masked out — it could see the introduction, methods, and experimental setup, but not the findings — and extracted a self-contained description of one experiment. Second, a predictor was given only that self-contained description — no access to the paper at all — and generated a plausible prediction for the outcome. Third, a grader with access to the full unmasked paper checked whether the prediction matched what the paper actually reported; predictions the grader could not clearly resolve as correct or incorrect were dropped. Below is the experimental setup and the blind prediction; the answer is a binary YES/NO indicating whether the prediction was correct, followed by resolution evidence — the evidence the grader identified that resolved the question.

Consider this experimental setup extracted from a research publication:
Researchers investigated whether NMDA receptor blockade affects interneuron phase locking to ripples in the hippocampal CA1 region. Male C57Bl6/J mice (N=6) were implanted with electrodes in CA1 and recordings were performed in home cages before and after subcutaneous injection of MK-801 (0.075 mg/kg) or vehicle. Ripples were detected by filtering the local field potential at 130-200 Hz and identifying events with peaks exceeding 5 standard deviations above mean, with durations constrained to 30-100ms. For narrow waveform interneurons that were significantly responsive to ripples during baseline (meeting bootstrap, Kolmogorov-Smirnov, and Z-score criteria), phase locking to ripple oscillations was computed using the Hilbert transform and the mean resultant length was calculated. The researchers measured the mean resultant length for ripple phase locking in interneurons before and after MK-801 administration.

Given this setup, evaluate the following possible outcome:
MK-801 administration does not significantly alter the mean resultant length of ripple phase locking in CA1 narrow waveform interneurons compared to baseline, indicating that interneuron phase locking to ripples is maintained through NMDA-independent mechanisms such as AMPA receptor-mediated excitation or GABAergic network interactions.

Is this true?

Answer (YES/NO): YES